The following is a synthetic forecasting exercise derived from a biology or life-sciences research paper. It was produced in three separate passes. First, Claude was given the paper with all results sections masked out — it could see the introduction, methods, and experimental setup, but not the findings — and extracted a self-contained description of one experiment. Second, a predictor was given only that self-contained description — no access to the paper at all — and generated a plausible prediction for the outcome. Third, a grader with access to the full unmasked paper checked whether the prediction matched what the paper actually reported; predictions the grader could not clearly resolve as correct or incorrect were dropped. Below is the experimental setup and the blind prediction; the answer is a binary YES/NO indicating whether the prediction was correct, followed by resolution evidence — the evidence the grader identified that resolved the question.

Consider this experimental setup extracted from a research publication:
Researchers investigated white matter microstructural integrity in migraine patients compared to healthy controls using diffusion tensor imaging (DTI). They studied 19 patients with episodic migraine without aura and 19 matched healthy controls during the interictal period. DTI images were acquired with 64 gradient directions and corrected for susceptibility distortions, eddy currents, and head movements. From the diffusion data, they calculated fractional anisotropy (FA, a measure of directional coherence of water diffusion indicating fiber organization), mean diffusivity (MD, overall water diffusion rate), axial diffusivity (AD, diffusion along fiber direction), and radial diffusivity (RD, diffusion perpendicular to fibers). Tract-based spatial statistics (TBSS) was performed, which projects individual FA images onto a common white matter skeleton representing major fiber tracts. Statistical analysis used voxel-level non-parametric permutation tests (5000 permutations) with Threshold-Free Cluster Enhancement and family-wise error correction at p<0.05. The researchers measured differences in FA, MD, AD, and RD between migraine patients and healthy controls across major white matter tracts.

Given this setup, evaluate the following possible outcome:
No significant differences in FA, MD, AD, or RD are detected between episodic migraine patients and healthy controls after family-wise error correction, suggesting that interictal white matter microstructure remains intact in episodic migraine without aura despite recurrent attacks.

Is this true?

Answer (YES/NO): YES